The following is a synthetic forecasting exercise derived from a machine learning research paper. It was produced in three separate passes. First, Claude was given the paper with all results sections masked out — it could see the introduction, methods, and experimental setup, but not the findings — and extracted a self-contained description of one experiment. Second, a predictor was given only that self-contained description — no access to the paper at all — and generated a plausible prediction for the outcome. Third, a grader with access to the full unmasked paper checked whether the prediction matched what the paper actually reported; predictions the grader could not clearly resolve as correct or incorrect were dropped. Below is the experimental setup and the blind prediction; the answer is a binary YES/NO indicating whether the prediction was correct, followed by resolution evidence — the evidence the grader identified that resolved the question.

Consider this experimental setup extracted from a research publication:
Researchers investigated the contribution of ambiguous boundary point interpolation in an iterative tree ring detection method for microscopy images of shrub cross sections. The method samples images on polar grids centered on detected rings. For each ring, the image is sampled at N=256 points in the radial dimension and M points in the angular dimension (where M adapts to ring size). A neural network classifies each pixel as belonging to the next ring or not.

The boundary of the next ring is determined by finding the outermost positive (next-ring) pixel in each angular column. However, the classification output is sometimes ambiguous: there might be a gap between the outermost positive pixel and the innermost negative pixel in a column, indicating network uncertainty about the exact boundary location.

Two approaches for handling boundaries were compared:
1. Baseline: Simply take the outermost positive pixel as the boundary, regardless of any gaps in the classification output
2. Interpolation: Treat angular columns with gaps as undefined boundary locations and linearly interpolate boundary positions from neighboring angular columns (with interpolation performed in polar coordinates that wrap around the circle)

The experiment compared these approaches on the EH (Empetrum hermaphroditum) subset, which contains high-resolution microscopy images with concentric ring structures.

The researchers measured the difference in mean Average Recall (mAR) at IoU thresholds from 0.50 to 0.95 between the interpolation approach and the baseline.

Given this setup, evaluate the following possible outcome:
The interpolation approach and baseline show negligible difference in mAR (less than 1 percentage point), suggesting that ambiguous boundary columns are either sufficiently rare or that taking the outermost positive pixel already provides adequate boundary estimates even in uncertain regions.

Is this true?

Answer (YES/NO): NO